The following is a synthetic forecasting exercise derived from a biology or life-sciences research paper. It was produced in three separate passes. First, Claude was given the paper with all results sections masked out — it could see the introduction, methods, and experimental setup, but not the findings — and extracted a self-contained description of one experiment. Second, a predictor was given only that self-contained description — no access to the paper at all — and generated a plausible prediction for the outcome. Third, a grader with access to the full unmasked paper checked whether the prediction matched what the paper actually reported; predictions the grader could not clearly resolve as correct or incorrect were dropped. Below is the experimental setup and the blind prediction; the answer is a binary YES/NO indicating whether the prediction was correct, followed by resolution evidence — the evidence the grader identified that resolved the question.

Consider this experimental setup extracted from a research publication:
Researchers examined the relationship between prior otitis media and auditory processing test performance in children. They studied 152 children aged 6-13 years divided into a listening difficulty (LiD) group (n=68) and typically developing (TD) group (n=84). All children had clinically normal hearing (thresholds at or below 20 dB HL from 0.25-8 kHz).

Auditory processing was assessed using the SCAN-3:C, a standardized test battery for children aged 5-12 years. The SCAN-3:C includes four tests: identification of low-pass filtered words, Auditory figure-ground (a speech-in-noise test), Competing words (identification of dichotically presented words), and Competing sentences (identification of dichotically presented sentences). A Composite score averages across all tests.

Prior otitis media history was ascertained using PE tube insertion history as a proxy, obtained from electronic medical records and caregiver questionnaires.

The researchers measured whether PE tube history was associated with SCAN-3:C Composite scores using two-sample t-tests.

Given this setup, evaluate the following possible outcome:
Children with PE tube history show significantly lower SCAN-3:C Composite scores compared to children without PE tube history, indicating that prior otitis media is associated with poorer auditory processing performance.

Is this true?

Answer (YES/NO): NO